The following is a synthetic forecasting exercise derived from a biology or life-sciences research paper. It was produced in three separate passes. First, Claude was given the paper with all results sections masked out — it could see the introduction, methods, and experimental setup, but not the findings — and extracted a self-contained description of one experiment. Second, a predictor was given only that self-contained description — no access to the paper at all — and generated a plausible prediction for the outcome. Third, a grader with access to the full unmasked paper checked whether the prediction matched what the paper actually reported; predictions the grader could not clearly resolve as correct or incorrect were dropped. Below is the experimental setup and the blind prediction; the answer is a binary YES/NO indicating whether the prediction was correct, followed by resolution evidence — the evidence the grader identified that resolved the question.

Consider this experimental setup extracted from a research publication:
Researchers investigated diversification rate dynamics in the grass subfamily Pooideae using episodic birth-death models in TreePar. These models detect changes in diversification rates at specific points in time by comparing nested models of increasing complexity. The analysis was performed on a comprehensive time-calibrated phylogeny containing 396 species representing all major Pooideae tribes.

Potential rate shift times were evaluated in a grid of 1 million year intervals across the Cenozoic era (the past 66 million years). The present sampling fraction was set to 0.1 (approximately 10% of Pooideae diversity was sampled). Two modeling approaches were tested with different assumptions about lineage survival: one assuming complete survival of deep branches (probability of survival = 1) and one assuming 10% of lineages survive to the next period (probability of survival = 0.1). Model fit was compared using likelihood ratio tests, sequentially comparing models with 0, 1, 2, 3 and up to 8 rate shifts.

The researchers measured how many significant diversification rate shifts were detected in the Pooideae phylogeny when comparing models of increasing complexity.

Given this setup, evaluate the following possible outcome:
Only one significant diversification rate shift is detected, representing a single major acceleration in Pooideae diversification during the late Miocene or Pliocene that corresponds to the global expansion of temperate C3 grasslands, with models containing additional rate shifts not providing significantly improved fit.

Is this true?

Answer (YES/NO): NO